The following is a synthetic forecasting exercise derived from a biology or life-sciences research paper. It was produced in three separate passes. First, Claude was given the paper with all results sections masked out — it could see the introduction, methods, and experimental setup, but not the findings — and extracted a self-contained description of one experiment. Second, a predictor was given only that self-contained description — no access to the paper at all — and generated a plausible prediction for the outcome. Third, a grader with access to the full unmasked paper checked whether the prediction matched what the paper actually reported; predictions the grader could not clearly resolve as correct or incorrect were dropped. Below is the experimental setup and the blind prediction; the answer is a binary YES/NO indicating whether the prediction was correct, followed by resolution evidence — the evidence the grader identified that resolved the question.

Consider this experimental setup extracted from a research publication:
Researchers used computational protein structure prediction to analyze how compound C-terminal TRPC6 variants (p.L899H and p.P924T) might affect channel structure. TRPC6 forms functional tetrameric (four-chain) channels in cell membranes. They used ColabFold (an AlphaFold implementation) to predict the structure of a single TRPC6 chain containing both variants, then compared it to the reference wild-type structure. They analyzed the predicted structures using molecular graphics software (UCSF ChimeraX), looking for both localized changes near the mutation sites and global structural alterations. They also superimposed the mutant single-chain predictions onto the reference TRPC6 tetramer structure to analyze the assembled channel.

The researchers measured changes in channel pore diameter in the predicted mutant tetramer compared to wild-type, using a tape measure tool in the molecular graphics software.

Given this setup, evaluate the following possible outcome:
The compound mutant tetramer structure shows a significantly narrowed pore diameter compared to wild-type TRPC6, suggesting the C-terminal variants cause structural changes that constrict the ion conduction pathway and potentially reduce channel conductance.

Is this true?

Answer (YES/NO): NO